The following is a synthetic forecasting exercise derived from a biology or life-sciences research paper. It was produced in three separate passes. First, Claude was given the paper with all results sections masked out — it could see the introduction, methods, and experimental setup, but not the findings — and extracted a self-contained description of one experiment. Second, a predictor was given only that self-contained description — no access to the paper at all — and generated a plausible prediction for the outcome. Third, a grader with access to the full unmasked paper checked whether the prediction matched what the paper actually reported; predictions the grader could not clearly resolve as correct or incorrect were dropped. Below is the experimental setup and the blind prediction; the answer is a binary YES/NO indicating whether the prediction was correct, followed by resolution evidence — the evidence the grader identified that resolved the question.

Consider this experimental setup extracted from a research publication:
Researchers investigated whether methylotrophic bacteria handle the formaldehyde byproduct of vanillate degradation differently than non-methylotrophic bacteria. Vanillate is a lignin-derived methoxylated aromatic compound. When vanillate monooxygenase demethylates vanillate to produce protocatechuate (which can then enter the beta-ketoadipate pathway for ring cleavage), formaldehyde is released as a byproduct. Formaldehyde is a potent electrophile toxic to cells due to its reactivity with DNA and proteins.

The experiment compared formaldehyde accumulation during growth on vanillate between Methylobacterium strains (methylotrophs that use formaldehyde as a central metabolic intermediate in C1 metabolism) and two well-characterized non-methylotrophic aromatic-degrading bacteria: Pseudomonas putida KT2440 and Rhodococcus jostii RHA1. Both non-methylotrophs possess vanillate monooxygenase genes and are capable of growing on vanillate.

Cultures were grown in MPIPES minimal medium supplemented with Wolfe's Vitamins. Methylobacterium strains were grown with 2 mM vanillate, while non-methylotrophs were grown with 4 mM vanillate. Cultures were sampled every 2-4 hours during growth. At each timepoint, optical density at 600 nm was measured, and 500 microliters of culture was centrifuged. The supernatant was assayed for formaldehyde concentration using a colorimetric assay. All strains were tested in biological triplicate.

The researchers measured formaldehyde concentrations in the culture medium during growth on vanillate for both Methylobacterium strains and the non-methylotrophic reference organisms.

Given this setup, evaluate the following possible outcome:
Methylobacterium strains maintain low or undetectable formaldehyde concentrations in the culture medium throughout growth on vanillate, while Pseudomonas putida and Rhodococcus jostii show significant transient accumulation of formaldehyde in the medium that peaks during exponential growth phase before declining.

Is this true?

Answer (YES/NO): YES